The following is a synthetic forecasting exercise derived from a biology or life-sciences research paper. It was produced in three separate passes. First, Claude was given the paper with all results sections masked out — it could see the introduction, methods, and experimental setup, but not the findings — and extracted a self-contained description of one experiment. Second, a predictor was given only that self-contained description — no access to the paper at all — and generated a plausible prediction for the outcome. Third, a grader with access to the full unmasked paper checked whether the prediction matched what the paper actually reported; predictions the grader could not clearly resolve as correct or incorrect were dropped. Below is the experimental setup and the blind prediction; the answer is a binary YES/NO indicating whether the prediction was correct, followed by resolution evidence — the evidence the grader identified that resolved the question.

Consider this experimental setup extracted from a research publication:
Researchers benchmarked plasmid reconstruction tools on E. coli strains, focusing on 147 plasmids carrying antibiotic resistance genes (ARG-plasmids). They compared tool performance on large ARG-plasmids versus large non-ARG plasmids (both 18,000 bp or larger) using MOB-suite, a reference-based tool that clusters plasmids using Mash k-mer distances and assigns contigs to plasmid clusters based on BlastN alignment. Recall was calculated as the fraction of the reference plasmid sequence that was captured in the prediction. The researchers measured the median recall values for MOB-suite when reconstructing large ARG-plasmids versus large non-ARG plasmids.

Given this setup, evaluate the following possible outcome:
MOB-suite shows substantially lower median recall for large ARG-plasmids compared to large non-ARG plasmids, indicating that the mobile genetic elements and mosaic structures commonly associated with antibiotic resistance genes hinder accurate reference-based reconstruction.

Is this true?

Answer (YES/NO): YES